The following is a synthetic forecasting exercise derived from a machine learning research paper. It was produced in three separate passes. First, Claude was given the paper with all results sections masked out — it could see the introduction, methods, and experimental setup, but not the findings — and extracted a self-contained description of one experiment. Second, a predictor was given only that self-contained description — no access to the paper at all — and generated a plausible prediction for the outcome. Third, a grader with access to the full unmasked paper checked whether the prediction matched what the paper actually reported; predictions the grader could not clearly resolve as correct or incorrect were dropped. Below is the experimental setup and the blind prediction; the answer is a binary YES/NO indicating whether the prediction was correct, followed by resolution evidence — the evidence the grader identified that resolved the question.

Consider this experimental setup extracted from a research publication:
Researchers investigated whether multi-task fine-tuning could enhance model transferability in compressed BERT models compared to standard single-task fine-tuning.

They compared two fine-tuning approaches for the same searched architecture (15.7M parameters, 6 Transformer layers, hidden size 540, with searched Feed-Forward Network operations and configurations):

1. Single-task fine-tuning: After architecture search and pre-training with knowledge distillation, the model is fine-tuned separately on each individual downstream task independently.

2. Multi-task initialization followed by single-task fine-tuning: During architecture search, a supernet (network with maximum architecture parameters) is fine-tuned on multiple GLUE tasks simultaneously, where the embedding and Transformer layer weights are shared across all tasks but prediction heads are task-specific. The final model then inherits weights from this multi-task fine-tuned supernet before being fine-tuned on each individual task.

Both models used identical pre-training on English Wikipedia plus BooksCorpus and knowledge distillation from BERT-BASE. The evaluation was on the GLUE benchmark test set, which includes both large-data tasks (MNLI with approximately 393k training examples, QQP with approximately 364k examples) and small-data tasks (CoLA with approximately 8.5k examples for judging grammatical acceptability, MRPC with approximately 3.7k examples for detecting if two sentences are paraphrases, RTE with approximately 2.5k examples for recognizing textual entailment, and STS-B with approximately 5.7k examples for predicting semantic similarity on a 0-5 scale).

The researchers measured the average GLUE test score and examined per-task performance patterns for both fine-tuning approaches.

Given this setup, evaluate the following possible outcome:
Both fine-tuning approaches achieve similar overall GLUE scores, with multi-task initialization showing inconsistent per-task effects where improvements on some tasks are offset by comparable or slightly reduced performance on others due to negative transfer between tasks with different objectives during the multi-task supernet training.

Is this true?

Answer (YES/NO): YES